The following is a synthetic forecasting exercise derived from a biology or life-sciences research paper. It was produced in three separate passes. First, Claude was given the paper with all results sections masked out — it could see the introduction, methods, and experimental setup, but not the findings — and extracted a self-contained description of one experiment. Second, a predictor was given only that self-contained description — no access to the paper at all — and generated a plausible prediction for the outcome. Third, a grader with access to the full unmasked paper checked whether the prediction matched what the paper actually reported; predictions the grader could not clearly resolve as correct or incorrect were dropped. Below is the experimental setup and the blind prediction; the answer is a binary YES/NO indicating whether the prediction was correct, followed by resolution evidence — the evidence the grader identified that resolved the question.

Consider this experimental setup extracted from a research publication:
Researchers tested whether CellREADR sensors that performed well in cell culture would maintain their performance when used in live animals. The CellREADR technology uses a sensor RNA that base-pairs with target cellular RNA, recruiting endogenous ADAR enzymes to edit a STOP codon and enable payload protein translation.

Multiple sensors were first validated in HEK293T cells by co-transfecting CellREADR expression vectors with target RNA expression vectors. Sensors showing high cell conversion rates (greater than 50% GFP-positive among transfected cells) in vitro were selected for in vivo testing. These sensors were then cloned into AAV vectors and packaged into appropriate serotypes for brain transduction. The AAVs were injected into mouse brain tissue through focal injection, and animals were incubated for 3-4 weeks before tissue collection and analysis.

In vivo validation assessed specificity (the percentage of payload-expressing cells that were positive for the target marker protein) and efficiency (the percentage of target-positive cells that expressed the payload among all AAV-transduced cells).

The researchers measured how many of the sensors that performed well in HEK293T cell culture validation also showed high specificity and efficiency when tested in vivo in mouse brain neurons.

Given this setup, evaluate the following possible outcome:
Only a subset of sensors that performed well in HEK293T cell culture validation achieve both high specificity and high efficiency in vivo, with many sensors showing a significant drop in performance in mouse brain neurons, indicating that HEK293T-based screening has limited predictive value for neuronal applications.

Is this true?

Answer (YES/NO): YES